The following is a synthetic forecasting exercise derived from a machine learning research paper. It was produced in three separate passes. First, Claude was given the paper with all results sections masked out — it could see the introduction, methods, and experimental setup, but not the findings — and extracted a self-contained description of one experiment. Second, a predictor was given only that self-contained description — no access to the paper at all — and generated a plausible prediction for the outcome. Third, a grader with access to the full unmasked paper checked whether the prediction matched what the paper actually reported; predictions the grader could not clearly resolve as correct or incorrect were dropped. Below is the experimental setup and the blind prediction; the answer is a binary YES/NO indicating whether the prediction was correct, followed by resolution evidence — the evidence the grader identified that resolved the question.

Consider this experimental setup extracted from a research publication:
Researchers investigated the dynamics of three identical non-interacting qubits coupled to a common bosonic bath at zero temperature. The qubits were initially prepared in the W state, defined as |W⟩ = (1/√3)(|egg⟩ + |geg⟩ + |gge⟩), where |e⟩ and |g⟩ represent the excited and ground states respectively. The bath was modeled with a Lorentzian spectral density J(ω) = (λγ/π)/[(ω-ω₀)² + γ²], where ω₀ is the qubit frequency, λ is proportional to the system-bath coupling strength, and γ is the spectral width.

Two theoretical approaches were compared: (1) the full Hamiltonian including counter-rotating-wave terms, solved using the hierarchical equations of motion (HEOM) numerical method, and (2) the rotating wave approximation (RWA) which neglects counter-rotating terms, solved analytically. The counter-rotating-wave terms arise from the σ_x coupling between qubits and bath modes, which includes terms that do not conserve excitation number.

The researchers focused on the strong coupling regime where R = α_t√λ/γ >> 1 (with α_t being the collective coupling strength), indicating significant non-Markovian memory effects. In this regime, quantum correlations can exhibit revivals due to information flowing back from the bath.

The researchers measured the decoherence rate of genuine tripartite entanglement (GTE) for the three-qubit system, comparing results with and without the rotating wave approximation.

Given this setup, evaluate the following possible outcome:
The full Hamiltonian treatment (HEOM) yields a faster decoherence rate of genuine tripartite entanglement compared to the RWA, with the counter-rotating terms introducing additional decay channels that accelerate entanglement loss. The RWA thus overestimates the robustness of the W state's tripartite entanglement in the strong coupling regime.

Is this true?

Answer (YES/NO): YES